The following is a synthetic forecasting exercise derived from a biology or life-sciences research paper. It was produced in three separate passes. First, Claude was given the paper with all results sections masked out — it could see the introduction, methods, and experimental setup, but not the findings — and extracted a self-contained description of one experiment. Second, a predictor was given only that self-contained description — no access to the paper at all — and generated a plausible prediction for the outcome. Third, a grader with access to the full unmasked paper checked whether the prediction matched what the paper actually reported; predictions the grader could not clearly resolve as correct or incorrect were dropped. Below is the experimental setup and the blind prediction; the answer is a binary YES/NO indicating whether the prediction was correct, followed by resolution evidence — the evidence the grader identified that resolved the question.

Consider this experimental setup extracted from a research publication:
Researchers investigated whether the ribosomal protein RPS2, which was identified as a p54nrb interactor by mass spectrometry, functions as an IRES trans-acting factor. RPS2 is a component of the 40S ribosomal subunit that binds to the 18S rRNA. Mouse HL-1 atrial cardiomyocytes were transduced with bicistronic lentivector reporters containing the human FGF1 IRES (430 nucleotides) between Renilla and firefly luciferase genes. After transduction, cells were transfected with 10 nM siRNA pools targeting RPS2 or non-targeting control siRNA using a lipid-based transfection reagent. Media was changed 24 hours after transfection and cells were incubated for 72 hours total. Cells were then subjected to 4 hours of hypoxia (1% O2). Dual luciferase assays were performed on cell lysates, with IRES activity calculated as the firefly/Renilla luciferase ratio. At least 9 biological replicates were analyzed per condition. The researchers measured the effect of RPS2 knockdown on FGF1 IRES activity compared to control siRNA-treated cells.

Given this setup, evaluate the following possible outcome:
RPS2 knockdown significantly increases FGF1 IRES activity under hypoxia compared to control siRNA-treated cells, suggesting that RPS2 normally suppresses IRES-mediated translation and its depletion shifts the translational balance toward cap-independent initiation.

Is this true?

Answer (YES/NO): NO